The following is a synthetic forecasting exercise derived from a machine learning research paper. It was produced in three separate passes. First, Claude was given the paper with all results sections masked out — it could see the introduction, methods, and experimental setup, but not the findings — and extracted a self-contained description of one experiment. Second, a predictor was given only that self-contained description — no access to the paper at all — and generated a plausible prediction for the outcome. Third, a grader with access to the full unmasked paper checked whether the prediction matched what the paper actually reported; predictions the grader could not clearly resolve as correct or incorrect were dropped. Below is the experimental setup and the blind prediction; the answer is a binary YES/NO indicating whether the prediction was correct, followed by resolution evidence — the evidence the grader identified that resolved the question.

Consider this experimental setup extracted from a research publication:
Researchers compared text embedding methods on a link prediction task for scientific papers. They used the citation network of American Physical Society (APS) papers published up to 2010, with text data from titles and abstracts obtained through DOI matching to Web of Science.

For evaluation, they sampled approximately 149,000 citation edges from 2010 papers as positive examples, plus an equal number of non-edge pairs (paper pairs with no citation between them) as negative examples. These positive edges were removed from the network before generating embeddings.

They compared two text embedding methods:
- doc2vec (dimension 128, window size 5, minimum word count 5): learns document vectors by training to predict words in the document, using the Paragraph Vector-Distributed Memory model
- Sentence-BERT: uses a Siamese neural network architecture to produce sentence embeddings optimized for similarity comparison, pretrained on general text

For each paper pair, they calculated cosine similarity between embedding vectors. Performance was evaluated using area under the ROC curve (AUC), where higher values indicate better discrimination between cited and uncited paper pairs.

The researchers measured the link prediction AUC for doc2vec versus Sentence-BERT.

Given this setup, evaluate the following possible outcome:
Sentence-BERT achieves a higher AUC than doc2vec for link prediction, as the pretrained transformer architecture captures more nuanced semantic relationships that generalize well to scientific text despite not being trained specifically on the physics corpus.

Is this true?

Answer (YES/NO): YES